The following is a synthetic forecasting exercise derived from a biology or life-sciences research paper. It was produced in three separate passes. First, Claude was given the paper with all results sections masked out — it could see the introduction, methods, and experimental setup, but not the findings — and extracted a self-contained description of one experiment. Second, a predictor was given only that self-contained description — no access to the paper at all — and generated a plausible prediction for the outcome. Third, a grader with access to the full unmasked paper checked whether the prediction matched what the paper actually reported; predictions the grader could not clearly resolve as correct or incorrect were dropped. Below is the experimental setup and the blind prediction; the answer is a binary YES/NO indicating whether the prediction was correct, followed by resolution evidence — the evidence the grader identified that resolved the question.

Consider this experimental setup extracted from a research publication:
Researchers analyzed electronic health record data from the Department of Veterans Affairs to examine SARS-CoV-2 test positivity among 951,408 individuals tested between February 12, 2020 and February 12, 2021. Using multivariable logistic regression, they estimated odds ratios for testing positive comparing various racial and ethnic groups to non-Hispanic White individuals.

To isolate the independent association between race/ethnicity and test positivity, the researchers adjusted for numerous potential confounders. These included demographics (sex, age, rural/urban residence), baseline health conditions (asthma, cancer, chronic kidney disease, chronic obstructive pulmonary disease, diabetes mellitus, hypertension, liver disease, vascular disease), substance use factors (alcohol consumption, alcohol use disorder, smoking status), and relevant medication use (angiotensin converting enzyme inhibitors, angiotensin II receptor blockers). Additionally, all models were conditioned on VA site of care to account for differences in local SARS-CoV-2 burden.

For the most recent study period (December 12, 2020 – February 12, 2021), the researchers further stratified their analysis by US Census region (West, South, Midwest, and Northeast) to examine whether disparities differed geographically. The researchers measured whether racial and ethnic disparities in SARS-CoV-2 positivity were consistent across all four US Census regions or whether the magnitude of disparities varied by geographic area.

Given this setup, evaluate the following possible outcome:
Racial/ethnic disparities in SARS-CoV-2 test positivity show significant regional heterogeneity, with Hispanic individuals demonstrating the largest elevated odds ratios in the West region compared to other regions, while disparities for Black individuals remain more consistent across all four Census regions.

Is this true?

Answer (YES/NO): NO